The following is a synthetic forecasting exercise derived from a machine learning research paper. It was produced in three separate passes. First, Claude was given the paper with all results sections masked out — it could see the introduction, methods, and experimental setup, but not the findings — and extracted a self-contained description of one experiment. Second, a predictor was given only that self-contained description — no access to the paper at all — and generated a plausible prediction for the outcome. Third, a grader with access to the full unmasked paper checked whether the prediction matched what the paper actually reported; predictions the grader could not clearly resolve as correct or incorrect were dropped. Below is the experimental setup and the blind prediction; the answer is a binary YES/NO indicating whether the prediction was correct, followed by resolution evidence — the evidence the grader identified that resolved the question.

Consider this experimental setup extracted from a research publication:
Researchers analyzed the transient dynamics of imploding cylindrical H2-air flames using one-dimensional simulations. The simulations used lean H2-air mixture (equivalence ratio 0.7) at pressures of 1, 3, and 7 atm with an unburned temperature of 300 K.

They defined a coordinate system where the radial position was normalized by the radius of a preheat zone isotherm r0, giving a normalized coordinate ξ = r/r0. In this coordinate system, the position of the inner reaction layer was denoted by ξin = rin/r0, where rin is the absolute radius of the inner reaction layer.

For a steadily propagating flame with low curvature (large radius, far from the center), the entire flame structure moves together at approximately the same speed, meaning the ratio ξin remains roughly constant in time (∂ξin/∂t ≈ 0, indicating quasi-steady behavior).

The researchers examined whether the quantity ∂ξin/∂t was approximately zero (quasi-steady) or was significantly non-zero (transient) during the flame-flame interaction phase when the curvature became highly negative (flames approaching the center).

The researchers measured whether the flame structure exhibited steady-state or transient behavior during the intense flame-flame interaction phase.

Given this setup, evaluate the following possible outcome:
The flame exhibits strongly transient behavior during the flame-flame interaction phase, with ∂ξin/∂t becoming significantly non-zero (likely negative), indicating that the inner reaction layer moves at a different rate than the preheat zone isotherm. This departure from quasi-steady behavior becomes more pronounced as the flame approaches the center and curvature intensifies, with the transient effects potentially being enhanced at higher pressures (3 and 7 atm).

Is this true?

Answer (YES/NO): YES